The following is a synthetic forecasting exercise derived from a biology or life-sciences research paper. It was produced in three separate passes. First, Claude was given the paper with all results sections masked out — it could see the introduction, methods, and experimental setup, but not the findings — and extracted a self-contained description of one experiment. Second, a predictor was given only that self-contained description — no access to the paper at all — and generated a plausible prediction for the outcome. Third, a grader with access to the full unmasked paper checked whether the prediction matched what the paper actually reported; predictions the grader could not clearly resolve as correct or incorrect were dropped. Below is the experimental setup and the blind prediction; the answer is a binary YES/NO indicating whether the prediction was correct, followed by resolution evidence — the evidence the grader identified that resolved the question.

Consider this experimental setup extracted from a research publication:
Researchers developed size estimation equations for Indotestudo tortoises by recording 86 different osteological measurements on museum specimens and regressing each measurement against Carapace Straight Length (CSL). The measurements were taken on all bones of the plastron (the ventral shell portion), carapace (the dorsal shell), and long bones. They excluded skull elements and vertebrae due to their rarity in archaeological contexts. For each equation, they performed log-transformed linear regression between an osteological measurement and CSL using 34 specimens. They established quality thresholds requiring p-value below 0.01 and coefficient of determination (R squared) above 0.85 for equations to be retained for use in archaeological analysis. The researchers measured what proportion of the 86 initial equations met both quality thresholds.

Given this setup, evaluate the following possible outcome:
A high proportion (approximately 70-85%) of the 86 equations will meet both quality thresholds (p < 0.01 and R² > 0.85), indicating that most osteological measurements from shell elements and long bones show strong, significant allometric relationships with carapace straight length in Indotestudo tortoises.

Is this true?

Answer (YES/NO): NO